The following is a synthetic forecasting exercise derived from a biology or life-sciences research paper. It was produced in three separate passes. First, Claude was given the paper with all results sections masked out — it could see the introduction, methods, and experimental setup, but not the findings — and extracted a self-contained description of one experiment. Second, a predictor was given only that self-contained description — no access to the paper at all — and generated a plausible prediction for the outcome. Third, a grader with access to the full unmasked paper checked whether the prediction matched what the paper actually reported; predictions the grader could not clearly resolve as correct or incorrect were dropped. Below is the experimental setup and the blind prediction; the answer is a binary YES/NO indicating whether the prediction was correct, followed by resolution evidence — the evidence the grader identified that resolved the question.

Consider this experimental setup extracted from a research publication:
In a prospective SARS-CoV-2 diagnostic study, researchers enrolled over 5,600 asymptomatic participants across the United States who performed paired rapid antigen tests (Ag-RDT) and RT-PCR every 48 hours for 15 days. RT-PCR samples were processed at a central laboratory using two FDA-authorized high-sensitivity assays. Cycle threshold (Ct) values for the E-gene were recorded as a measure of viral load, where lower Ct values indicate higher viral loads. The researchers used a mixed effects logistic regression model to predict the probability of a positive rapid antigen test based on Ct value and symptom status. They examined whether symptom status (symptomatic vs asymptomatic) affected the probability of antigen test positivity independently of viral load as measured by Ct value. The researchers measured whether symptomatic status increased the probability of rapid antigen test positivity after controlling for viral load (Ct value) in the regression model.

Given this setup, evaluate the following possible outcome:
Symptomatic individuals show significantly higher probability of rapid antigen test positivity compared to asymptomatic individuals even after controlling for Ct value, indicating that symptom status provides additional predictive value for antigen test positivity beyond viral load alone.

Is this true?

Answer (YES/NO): YES